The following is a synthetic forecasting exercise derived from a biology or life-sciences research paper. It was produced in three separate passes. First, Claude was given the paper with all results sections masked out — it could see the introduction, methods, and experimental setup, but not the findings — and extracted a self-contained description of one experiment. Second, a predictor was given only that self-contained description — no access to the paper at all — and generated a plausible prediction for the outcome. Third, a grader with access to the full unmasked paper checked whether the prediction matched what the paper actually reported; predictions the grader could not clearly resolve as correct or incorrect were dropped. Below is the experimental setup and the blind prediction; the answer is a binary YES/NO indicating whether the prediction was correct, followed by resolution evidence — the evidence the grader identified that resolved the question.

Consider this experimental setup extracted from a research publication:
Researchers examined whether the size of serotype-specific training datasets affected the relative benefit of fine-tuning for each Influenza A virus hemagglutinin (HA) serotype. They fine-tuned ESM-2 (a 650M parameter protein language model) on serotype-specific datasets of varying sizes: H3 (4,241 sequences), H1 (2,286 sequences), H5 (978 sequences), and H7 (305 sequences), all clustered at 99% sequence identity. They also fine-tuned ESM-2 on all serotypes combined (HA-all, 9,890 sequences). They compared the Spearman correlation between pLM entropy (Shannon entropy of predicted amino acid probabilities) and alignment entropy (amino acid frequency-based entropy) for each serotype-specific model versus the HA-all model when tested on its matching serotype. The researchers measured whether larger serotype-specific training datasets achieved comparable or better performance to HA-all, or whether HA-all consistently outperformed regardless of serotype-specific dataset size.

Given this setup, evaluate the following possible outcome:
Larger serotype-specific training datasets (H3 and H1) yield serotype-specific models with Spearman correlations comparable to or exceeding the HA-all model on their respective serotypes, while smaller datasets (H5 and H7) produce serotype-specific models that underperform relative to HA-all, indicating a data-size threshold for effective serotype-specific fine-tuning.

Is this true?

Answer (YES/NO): NO